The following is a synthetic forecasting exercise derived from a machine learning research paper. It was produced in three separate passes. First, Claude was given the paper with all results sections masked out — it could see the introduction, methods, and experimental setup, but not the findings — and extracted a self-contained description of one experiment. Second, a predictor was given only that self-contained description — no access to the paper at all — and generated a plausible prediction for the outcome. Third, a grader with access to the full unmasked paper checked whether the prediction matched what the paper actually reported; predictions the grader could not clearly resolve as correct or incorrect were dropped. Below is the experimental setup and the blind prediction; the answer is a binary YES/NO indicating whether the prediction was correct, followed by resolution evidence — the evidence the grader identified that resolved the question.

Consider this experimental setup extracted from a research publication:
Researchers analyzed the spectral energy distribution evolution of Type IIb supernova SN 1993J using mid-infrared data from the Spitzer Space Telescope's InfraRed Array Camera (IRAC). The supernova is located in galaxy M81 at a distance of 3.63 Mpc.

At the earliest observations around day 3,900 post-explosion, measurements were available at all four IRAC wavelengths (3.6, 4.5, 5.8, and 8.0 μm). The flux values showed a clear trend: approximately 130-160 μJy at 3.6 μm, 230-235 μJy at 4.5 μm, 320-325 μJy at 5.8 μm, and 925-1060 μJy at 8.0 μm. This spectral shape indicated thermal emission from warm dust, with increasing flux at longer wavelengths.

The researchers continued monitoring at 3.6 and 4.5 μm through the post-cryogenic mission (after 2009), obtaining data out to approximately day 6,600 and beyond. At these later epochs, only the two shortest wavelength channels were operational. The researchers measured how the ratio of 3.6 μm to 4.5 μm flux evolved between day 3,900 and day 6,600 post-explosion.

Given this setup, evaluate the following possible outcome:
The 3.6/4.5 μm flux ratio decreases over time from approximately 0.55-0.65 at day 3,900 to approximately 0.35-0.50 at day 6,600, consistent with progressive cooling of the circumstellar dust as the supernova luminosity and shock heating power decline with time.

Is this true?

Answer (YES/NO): NO